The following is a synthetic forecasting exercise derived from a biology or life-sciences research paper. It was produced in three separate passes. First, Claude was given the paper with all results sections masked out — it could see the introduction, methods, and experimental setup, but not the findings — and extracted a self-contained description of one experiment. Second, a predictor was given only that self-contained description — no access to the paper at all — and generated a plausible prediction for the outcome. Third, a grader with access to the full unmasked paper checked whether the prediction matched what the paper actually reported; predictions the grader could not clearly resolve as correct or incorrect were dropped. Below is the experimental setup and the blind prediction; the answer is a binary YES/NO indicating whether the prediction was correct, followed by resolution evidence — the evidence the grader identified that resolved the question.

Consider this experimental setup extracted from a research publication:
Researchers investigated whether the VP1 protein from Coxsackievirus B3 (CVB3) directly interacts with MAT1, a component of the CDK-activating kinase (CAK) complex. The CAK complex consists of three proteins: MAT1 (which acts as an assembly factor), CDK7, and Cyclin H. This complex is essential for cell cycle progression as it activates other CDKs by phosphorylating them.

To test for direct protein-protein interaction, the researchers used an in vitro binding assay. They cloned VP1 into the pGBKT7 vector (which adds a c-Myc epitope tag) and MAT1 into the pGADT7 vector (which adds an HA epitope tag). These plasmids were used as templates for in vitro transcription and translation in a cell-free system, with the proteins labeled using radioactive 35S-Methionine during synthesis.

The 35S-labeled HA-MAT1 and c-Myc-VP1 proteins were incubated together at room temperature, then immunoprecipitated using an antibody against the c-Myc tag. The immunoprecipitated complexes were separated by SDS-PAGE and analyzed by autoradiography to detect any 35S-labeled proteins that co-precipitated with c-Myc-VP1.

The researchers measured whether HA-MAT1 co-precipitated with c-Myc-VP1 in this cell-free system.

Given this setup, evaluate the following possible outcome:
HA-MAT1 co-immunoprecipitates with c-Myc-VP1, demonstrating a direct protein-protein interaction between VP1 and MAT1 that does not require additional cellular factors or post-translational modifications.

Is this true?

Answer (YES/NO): YES